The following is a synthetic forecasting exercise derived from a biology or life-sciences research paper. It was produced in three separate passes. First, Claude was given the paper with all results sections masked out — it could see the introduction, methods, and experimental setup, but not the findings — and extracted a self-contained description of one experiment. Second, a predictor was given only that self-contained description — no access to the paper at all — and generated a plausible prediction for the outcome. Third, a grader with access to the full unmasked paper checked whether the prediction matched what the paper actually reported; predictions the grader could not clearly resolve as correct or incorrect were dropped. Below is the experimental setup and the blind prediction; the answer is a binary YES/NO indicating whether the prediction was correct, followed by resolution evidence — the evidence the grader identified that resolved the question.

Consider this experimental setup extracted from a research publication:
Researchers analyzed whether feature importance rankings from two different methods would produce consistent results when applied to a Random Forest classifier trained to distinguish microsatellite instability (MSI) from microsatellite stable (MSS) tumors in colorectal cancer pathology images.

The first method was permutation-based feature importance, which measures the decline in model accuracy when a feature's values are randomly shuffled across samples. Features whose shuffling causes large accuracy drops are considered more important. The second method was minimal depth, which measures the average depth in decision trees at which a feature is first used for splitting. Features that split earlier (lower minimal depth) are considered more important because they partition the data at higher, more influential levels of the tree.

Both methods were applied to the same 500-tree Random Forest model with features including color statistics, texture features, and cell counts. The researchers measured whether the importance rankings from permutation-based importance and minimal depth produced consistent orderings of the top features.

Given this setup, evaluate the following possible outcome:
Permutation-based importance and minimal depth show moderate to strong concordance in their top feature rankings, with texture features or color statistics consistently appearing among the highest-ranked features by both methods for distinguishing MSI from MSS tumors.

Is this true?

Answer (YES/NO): YES